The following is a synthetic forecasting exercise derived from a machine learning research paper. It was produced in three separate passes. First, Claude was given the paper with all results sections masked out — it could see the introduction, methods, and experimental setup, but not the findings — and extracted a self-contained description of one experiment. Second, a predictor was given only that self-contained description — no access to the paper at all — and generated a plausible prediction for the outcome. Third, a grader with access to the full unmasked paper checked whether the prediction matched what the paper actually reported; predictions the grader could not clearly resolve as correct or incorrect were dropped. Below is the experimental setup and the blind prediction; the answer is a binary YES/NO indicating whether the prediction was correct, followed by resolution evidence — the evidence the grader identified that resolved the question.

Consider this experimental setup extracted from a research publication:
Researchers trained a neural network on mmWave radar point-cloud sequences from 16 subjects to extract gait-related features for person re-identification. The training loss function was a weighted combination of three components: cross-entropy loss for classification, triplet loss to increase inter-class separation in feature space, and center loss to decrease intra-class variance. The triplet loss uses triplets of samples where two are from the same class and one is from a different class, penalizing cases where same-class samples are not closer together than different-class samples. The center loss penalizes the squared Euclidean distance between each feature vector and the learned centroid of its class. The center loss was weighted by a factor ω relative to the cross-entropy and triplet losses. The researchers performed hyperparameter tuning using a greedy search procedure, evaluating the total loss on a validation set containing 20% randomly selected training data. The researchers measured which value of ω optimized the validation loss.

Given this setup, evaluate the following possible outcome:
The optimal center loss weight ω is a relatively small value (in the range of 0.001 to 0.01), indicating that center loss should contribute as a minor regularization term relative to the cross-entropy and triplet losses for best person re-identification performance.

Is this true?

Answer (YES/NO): NO